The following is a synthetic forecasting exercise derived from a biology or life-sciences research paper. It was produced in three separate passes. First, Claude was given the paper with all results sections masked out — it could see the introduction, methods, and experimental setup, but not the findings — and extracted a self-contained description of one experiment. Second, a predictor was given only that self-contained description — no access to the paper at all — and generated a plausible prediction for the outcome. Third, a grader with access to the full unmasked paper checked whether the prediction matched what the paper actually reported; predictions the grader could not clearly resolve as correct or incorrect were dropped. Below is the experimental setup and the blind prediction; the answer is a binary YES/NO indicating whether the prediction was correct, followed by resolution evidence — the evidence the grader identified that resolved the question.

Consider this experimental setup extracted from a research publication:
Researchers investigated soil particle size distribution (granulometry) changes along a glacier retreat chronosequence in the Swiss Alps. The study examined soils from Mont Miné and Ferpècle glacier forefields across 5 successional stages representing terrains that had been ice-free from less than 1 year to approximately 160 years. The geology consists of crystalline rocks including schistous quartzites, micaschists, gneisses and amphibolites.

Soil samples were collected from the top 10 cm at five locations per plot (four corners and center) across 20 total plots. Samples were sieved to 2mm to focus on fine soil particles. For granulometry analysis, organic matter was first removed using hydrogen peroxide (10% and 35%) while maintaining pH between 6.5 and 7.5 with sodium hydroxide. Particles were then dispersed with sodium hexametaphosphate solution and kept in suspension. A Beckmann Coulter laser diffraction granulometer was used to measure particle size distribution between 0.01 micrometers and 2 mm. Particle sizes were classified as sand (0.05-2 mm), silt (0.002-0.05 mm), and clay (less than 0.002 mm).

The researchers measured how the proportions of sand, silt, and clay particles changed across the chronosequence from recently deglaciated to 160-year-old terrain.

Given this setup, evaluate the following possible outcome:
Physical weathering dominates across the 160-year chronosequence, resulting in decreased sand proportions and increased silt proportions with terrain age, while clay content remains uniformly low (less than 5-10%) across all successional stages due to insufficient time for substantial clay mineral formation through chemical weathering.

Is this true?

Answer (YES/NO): NO